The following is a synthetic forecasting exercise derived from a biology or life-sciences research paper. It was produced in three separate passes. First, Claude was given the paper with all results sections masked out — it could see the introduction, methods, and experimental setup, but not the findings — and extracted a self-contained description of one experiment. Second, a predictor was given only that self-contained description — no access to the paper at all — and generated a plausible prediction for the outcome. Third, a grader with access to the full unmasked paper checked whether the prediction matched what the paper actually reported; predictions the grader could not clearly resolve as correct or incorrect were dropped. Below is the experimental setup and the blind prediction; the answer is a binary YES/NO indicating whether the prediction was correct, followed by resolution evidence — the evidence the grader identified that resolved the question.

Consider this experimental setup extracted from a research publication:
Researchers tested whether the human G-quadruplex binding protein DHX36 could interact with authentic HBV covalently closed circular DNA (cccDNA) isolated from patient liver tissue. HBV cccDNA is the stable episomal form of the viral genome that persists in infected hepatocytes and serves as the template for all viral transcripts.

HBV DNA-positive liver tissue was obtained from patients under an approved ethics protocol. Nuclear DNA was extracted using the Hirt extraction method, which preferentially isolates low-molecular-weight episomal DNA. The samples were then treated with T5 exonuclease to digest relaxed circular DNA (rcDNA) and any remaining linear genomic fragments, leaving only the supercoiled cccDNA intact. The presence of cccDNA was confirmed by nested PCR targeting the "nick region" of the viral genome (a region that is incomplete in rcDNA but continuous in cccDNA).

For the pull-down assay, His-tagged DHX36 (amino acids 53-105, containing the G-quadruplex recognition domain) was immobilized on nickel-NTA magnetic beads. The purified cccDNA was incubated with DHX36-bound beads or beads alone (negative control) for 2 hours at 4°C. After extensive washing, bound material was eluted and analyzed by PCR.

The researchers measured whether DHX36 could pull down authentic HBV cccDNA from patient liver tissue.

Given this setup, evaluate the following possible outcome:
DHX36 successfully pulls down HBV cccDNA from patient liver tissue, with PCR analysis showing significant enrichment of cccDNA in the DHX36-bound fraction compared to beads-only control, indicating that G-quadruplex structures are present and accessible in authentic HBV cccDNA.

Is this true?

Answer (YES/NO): YES